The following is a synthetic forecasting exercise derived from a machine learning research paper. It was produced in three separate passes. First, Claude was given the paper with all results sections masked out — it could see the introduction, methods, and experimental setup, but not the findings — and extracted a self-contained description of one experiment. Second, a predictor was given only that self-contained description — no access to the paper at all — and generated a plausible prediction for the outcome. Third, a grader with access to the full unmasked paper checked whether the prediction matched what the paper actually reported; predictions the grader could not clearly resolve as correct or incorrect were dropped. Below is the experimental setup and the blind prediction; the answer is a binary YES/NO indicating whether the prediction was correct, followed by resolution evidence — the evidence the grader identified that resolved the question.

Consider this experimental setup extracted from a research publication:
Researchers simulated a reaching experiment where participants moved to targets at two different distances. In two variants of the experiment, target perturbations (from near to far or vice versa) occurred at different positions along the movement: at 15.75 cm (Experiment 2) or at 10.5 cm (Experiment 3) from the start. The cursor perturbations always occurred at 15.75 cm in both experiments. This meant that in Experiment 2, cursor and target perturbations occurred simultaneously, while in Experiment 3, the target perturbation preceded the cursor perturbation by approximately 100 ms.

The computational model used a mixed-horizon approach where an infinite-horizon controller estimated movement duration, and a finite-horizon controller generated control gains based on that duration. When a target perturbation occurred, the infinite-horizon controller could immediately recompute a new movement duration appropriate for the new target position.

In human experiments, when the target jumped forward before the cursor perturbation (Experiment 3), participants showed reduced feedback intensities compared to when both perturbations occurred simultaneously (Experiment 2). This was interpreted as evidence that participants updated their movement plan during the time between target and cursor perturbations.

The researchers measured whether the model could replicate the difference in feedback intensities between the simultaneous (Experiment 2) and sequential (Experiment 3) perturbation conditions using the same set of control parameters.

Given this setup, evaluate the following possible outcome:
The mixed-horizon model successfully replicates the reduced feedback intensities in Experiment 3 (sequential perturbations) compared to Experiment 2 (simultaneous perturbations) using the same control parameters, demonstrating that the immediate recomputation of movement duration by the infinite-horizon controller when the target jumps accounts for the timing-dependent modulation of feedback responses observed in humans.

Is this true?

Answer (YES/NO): NO